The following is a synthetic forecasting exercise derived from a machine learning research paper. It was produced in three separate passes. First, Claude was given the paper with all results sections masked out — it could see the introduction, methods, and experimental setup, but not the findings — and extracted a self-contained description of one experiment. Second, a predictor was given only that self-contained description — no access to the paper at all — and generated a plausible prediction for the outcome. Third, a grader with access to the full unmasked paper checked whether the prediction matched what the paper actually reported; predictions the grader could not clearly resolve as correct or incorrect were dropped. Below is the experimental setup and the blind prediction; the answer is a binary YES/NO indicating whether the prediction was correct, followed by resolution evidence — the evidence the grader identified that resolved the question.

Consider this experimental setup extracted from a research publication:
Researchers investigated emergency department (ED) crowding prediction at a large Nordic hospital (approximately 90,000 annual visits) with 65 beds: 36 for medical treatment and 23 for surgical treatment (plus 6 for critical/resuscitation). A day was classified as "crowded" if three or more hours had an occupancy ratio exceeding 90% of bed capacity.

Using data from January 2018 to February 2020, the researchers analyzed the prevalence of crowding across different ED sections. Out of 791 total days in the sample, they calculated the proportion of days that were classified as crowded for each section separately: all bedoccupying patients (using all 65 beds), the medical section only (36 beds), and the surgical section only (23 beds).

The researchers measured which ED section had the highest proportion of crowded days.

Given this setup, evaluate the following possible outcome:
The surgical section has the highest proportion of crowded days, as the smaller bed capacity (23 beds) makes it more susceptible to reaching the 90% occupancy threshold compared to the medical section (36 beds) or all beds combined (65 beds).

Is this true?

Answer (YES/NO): NO